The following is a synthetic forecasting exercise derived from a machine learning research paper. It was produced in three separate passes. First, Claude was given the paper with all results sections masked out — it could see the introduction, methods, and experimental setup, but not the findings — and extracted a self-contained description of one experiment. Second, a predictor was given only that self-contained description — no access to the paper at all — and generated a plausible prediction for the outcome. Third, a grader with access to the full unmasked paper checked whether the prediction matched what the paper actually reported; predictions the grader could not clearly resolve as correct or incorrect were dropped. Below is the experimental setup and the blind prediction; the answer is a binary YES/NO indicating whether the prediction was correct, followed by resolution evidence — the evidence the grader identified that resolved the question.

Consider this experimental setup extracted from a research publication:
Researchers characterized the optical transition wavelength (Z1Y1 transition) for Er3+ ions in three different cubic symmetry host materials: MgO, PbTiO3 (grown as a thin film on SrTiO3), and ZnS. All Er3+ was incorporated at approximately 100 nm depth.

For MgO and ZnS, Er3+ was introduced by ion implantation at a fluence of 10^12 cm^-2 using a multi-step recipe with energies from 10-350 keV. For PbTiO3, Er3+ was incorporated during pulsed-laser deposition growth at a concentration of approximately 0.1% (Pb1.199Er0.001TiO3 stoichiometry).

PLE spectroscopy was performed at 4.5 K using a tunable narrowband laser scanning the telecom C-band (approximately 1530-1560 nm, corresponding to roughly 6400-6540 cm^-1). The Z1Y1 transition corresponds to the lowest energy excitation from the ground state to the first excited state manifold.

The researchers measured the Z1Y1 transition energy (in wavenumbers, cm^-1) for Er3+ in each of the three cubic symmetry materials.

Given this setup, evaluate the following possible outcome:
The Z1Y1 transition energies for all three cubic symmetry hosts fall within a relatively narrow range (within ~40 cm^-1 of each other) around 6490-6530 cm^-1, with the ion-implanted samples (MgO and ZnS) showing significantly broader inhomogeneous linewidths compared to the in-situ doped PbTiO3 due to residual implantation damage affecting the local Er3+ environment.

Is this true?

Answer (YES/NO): NO